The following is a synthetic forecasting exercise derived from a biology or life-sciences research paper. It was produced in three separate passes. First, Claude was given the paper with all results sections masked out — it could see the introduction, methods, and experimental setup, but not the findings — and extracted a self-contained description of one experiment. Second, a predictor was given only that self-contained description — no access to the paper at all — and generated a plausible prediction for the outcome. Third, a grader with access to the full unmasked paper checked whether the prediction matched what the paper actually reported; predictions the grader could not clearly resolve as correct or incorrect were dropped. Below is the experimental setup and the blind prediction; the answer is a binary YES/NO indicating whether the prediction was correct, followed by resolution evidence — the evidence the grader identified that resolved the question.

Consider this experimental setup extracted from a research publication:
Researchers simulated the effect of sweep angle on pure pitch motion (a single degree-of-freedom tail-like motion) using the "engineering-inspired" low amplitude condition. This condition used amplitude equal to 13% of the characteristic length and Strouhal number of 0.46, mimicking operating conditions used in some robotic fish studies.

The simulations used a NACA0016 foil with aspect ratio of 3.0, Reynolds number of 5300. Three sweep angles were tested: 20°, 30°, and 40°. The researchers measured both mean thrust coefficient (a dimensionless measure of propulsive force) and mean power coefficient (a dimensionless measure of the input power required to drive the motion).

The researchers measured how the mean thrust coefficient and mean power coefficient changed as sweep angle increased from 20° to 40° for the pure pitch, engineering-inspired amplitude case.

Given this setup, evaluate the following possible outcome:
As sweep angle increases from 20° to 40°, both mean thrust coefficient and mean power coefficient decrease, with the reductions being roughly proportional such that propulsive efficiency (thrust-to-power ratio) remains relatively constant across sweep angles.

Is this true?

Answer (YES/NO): NO